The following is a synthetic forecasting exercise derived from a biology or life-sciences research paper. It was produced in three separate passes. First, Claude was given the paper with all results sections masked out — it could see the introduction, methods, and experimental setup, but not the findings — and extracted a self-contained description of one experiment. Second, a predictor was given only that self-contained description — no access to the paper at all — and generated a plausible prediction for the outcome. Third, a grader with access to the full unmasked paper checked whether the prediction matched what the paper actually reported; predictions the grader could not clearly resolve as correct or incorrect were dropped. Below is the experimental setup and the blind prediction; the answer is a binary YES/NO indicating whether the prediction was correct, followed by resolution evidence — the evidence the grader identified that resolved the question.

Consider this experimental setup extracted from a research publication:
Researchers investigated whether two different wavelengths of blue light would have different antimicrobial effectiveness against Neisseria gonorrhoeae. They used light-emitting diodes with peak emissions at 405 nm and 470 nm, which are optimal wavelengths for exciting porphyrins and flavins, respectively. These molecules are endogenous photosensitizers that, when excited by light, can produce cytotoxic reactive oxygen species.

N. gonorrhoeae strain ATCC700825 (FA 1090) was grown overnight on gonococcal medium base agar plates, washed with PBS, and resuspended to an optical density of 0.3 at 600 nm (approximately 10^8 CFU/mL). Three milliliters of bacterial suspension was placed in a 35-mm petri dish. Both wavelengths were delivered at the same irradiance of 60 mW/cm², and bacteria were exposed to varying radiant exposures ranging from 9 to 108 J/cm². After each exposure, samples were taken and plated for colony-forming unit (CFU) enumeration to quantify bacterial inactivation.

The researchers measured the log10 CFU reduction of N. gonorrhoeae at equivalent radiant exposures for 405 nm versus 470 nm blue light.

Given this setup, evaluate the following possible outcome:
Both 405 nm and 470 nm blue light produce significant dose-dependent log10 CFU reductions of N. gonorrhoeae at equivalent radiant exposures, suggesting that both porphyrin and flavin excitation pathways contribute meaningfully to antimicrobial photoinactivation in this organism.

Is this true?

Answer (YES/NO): NO